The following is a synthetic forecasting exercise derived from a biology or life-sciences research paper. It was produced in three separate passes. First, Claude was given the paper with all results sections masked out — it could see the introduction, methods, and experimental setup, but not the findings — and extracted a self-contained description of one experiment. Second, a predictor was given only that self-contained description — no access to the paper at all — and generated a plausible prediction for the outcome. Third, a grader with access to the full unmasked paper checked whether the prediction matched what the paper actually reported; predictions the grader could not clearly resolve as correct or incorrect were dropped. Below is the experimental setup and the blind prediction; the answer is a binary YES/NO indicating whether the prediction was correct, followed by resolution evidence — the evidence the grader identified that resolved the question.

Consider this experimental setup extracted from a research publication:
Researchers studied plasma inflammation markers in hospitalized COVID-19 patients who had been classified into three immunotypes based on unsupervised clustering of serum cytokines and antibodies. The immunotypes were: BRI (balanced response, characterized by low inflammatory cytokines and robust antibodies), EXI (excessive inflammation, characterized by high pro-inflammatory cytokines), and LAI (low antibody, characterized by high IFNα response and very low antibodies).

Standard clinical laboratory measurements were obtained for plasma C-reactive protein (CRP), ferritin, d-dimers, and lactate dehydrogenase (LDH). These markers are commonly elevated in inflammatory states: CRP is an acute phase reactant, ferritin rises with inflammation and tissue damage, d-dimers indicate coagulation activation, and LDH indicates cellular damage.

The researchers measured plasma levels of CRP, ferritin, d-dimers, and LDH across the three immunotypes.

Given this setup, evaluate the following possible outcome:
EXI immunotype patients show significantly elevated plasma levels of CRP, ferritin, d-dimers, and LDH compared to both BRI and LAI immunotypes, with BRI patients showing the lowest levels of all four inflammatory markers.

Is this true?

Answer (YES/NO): NO